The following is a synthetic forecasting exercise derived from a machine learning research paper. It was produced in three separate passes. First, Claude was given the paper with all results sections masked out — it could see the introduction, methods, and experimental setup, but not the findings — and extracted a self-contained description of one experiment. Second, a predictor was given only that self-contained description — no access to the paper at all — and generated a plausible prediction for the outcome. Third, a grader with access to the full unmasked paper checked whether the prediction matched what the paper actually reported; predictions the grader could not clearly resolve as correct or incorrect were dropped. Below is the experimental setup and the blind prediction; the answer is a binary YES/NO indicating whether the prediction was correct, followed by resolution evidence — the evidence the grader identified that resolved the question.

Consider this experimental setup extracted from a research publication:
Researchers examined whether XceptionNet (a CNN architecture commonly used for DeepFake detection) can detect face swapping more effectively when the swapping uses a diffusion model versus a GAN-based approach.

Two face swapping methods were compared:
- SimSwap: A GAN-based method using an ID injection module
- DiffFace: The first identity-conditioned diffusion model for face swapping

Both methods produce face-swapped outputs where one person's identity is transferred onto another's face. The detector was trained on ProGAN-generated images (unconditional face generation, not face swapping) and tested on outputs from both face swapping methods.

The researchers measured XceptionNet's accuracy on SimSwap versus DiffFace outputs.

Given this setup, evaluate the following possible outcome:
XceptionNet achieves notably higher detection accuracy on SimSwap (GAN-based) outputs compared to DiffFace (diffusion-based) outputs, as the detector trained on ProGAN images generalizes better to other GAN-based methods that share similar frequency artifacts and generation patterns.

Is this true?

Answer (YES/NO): YES